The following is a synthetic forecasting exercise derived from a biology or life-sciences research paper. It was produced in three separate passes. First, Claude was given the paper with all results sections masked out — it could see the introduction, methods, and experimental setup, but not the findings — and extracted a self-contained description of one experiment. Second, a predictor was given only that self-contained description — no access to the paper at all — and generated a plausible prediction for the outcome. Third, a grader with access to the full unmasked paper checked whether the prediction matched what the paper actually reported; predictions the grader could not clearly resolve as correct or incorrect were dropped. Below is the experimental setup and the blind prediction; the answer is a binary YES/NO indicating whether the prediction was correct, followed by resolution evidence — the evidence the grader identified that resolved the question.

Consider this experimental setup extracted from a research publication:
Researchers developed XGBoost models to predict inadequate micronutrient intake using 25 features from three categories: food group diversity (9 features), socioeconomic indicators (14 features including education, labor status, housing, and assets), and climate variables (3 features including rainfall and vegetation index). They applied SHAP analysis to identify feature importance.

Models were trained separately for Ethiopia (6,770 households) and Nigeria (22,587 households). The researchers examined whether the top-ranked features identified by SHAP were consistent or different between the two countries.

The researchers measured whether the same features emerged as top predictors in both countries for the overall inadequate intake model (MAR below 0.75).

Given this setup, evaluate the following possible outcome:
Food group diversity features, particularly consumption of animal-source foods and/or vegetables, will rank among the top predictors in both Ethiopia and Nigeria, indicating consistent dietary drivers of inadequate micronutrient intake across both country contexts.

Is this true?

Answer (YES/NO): YES